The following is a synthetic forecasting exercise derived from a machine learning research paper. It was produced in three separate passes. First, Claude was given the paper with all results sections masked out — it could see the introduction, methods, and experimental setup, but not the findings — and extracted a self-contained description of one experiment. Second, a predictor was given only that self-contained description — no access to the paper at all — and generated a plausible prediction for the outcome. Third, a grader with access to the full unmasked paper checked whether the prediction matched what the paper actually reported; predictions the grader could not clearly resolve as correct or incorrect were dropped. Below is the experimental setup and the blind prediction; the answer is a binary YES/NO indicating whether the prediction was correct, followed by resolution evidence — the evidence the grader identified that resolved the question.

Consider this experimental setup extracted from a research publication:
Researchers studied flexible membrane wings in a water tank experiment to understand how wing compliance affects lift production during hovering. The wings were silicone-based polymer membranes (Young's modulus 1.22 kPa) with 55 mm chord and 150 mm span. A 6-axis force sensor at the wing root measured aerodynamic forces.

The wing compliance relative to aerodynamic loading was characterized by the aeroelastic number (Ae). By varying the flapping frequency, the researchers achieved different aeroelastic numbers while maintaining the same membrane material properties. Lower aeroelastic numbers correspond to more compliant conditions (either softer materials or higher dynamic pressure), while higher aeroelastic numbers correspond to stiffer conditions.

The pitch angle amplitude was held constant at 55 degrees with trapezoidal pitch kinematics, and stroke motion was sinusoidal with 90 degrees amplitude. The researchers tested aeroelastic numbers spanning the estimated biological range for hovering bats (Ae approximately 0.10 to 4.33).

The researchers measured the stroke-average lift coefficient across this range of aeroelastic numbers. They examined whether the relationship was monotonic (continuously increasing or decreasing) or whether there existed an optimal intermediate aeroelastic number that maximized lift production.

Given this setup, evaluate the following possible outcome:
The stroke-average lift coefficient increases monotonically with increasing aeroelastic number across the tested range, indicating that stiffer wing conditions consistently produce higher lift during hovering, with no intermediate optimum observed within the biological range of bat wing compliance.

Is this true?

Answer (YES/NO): NO